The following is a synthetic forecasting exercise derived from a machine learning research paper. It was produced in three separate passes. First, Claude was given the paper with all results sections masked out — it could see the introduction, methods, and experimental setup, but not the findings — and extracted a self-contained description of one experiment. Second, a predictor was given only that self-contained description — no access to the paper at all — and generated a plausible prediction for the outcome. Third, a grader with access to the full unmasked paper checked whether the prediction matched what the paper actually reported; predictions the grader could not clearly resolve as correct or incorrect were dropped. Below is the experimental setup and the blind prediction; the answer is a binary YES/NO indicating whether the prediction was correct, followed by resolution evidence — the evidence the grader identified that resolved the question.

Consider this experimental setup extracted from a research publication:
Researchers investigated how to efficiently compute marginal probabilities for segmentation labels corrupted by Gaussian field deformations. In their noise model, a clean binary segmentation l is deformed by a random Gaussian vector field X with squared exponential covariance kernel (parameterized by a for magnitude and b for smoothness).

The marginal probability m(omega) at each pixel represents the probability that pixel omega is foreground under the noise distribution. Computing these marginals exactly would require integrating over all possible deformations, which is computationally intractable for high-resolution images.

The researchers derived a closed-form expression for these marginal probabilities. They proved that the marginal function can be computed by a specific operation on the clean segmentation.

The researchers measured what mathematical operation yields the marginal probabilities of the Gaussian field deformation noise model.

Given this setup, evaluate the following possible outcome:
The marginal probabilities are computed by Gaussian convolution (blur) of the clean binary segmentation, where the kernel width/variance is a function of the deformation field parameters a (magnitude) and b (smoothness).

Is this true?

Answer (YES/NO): NO